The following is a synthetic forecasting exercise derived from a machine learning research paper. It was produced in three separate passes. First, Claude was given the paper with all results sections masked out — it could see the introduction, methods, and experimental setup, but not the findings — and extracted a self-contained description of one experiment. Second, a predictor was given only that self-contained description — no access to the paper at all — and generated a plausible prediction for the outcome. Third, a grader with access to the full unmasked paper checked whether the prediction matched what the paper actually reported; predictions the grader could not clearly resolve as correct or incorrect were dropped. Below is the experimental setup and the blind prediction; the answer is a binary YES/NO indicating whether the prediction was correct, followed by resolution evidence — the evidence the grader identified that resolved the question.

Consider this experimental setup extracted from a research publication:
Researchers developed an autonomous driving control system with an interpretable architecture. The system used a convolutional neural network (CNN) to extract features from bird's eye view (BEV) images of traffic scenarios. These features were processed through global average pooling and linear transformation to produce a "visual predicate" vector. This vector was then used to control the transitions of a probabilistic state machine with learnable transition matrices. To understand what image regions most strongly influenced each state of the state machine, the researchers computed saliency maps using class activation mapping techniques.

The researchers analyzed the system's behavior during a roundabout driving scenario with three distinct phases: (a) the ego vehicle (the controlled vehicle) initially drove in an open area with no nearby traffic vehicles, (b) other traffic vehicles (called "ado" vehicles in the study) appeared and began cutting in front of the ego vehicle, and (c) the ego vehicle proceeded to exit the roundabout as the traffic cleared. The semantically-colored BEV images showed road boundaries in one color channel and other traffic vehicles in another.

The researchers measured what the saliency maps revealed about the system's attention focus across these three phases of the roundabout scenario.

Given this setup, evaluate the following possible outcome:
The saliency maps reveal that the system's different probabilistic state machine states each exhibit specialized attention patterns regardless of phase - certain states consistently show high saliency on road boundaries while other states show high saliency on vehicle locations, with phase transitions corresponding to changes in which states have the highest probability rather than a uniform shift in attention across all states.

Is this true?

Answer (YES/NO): NO